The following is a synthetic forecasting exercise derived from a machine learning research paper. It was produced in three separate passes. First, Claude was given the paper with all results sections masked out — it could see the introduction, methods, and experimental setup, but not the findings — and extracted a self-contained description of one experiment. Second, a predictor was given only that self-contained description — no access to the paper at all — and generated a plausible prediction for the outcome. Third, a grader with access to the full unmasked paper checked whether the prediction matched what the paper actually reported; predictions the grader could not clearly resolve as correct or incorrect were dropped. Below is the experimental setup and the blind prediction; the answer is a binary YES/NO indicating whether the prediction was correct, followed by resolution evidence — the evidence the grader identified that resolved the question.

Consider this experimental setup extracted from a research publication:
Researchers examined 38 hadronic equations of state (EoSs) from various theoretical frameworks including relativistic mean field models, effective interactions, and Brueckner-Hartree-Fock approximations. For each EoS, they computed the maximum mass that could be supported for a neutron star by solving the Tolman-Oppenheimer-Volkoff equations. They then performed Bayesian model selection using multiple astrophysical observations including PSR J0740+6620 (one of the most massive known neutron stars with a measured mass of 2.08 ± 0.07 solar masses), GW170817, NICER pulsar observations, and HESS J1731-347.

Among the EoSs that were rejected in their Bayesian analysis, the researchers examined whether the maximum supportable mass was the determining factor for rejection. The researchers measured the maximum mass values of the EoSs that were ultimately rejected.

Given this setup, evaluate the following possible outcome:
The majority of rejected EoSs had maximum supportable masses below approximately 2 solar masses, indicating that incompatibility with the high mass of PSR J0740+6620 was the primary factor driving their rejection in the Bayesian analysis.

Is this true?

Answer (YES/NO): NO